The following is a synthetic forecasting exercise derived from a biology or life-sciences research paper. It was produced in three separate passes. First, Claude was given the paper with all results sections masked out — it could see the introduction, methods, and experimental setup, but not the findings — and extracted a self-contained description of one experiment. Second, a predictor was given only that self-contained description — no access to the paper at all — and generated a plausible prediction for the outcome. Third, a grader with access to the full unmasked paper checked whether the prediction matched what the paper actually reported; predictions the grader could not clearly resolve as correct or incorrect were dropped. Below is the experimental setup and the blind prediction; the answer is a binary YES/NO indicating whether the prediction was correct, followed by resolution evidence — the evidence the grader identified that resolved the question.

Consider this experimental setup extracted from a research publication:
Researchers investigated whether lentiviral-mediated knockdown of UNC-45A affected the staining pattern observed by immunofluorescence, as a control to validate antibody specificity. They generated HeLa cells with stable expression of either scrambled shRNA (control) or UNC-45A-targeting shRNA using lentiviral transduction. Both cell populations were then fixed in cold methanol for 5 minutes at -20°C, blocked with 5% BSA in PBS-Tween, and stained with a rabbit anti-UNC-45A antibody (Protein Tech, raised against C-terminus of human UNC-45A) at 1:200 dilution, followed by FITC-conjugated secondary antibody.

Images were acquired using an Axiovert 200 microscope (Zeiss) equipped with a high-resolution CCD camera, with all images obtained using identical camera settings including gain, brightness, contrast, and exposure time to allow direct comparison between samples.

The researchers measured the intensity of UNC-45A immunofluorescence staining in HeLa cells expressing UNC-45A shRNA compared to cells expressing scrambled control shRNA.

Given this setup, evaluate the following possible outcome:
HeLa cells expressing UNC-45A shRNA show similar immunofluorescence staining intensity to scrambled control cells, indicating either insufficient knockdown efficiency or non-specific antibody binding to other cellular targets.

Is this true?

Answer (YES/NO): NO